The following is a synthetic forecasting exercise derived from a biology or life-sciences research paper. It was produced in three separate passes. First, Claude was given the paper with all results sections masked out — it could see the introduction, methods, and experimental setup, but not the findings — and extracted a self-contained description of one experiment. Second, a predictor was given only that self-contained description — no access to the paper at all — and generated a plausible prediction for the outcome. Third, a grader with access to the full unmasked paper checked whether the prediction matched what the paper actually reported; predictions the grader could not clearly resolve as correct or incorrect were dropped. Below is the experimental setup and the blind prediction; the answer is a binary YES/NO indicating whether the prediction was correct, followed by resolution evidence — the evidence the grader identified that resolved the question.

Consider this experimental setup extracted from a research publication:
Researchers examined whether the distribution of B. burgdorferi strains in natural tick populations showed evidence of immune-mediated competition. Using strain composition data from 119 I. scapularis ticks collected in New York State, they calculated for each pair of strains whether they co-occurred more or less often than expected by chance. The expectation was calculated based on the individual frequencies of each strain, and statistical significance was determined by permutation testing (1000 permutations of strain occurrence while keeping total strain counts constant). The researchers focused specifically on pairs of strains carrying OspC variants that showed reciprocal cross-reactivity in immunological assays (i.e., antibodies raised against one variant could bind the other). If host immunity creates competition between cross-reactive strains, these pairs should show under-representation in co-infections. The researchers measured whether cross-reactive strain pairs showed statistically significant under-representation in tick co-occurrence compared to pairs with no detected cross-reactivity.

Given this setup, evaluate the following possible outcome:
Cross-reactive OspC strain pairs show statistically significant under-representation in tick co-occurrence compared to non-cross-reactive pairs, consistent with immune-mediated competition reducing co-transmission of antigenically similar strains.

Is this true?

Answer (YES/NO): NO